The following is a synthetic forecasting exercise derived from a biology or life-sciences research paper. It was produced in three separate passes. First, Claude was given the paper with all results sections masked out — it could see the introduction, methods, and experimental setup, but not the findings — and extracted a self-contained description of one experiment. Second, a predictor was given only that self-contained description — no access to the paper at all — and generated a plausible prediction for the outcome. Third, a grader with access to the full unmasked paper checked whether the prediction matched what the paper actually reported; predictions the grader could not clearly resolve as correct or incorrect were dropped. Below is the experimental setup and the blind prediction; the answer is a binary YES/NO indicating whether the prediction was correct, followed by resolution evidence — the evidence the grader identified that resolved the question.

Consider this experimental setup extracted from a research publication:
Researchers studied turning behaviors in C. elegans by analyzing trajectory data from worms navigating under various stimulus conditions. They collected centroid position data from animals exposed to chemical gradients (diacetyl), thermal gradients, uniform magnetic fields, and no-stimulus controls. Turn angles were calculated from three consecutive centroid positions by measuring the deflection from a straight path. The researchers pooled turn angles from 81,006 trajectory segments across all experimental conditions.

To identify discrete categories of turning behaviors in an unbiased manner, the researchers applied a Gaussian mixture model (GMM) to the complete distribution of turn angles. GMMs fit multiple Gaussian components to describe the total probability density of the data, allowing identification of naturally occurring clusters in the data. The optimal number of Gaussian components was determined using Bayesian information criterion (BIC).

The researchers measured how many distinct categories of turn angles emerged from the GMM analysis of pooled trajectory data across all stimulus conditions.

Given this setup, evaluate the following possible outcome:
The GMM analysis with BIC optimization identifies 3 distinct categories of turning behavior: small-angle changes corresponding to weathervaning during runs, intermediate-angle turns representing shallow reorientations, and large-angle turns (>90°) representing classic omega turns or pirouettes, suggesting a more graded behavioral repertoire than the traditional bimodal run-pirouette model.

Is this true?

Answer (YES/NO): NO